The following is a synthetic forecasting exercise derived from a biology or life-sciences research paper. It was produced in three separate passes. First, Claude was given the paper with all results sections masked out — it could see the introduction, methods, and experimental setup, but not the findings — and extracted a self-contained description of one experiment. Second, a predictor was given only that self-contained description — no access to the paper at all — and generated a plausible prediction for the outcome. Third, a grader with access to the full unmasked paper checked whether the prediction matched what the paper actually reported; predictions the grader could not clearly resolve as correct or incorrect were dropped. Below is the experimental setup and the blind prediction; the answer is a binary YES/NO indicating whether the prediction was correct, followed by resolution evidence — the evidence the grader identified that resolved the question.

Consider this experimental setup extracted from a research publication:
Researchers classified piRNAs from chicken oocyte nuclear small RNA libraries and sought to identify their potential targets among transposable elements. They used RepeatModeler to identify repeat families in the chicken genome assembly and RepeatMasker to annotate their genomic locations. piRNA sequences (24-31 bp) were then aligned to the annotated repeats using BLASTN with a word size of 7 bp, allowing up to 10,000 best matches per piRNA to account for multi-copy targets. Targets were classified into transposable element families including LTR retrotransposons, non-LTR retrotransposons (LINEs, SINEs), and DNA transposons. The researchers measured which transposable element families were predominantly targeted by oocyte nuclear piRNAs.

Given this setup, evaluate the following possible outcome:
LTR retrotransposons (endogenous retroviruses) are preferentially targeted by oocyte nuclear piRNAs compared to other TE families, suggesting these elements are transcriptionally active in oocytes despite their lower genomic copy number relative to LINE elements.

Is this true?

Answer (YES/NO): NO